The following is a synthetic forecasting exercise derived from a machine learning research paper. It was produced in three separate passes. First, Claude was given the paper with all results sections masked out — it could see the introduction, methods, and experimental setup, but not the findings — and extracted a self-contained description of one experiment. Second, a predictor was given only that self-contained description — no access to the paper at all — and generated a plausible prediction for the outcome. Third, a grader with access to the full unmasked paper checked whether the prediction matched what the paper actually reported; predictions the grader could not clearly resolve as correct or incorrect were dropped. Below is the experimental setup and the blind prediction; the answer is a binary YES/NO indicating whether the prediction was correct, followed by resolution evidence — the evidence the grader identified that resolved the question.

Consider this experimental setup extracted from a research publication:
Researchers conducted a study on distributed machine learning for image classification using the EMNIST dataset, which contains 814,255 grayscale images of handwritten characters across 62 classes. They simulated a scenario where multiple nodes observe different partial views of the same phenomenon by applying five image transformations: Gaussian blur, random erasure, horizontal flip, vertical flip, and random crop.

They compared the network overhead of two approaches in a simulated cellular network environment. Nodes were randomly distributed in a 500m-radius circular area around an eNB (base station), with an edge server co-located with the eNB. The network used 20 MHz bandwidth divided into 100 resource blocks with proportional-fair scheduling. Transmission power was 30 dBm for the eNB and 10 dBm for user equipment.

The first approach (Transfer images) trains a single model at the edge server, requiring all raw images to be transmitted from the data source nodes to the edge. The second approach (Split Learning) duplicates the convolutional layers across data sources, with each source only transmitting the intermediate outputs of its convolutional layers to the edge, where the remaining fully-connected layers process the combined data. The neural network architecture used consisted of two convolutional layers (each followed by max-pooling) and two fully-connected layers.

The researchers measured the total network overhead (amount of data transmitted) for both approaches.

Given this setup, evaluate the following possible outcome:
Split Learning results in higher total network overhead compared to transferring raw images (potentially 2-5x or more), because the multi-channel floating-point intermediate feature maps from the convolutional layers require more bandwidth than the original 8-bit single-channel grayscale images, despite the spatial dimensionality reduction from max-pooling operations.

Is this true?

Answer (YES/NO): NO